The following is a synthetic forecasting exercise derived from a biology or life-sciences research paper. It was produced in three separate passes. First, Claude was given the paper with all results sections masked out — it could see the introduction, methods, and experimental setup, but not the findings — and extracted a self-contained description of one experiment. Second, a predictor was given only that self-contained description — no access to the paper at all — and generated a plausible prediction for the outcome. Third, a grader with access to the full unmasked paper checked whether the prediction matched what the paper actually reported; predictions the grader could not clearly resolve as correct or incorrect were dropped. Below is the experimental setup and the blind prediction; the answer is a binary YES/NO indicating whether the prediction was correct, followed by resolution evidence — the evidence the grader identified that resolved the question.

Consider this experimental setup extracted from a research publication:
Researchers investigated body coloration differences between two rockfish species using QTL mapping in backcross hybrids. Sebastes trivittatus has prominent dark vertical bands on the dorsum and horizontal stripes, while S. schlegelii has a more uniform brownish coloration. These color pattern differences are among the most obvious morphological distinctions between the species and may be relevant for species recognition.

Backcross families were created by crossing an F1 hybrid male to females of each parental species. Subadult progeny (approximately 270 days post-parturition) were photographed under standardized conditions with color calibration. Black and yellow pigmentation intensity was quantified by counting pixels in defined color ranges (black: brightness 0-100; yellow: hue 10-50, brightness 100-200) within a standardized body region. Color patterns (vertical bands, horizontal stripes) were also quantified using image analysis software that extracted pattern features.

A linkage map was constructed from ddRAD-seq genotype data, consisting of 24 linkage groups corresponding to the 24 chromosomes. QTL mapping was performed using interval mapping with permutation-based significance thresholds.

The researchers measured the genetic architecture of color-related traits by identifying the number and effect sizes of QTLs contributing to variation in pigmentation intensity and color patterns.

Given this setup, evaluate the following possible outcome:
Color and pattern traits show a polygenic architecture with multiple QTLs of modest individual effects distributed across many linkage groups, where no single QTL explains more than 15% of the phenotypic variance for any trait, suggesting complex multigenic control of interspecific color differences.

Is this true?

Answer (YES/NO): NO